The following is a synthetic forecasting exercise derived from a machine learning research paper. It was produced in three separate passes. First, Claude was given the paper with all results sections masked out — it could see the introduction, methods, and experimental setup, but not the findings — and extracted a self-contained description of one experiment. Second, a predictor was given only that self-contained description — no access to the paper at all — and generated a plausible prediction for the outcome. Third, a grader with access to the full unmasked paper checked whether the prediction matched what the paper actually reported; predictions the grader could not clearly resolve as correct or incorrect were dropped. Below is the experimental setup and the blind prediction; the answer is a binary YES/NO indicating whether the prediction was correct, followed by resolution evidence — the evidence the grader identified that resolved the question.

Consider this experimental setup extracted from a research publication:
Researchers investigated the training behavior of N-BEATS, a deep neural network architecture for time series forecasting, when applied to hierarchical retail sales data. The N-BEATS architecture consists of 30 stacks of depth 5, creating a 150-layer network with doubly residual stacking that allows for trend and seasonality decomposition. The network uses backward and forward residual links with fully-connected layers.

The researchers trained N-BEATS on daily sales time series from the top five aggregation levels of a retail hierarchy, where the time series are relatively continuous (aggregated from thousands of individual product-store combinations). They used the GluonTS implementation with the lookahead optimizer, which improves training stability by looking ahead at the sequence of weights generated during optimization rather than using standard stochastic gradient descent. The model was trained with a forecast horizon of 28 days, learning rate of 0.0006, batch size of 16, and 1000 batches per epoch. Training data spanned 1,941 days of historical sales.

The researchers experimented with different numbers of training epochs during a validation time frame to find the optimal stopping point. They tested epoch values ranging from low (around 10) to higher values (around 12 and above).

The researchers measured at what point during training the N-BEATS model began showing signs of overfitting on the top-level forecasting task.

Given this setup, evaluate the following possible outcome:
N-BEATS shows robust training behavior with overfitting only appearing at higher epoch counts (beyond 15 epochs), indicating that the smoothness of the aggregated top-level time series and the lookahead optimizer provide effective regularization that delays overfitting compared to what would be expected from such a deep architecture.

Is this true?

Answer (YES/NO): NO